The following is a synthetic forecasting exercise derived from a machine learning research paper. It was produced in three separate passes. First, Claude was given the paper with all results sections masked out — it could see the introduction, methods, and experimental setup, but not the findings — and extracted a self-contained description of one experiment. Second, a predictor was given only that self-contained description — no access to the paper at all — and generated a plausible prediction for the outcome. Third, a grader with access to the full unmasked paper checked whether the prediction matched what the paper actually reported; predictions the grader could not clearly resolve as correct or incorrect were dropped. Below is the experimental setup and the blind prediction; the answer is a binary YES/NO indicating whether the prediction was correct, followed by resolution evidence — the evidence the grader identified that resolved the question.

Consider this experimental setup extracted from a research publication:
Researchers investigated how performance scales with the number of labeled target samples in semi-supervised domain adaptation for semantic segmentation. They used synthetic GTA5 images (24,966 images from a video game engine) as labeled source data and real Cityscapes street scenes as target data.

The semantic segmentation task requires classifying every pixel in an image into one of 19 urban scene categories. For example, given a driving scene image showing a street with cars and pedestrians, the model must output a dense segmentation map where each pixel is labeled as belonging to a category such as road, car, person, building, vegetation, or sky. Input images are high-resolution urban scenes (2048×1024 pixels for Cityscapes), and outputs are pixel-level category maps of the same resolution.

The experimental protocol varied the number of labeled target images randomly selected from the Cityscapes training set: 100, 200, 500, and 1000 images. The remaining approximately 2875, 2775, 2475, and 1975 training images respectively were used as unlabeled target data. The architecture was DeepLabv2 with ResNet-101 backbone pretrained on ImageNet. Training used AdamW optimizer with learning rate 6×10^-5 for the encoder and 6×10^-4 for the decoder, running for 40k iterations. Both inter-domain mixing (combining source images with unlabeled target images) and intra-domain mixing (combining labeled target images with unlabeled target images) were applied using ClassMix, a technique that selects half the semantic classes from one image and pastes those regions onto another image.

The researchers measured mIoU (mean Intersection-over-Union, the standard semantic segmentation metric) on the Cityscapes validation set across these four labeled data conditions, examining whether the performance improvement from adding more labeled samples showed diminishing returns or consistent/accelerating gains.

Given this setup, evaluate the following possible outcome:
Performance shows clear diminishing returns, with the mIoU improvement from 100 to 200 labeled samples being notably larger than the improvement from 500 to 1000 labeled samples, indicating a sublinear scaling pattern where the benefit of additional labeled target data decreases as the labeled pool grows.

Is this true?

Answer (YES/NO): NO